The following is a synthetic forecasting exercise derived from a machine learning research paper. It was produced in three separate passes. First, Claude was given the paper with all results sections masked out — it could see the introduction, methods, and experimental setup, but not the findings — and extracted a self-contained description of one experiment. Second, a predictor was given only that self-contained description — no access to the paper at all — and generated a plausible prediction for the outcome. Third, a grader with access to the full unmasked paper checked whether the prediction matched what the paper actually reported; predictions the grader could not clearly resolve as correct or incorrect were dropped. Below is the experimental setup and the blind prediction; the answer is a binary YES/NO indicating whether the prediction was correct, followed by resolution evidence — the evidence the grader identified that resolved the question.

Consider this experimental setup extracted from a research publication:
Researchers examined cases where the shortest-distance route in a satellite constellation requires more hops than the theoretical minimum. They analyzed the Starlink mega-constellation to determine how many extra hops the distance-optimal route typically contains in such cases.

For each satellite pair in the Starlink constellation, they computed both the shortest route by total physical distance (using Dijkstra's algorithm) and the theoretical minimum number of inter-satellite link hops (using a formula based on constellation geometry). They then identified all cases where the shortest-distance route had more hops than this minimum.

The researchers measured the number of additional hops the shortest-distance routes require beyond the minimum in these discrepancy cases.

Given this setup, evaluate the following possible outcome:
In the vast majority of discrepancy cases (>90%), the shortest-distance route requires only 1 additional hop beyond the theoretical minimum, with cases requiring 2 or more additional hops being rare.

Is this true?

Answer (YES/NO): YES